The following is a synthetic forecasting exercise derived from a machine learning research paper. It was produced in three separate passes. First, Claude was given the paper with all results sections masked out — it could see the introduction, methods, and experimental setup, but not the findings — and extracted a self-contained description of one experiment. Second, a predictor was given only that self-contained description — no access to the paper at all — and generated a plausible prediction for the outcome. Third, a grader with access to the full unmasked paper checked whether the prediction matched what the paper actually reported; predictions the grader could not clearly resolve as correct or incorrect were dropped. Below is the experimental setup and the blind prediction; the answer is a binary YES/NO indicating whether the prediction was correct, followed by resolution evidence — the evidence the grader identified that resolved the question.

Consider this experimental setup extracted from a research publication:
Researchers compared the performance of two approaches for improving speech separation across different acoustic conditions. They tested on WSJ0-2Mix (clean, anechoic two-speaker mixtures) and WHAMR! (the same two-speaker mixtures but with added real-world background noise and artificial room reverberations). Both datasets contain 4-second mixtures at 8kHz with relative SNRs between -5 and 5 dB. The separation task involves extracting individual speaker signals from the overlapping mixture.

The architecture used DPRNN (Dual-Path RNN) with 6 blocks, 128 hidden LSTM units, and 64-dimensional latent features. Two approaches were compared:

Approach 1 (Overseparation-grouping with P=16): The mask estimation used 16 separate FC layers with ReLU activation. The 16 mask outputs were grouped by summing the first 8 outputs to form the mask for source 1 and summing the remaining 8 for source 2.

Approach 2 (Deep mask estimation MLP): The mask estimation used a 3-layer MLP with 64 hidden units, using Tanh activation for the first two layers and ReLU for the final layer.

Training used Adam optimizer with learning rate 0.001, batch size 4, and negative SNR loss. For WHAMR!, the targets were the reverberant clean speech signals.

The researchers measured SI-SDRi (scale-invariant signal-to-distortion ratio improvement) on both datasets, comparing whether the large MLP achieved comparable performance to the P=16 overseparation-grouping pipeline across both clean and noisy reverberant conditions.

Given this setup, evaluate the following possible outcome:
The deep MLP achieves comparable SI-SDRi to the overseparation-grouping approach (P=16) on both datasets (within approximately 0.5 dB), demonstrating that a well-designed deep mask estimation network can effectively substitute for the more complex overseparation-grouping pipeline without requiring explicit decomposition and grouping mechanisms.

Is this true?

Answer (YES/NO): YES